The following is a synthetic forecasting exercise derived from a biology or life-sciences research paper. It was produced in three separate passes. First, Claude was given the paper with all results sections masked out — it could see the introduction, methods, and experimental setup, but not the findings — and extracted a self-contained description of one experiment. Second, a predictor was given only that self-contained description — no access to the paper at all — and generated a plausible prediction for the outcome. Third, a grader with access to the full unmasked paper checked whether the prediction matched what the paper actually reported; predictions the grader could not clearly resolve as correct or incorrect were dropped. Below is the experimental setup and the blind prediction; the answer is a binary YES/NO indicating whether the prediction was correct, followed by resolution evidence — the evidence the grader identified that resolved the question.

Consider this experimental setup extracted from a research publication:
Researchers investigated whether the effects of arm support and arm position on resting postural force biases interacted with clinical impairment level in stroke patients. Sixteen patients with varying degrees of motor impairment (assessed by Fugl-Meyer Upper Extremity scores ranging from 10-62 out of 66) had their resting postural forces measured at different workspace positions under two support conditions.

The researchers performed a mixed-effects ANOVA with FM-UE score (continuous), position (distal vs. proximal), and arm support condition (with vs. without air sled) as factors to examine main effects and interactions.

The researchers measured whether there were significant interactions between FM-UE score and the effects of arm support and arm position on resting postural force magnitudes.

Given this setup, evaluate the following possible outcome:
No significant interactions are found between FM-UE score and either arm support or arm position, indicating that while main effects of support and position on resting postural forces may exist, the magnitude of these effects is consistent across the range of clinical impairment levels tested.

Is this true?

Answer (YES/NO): NO